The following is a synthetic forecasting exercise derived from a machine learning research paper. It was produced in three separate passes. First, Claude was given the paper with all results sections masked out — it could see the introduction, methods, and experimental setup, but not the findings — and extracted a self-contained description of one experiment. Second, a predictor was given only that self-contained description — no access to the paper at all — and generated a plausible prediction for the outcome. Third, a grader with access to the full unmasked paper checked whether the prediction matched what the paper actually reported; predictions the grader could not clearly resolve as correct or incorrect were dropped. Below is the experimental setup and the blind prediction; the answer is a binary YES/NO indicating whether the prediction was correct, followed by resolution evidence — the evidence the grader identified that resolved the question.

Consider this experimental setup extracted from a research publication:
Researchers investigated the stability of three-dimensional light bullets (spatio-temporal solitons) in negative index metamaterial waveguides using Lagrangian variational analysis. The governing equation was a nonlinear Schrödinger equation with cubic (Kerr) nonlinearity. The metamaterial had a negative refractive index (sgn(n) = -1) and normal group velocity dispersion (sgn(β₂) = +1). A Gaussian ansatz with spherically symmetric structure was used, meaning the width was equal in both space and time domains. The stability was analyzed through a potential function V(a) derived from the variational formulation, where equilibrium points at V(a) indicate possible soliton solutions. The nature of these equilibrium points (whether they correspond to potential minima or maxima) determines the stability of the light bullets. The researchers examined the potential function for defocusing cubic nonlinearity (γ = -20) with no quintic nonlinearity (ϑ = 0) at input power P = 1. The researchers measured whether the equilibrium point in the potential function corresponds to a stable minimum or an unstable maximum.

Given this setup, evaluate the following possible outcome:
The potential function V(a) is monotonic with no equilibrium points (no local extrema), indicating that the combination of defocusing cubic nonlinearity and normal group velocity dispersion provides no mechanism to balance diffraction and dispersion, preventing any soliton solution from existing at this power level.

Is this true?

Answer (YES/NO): NO